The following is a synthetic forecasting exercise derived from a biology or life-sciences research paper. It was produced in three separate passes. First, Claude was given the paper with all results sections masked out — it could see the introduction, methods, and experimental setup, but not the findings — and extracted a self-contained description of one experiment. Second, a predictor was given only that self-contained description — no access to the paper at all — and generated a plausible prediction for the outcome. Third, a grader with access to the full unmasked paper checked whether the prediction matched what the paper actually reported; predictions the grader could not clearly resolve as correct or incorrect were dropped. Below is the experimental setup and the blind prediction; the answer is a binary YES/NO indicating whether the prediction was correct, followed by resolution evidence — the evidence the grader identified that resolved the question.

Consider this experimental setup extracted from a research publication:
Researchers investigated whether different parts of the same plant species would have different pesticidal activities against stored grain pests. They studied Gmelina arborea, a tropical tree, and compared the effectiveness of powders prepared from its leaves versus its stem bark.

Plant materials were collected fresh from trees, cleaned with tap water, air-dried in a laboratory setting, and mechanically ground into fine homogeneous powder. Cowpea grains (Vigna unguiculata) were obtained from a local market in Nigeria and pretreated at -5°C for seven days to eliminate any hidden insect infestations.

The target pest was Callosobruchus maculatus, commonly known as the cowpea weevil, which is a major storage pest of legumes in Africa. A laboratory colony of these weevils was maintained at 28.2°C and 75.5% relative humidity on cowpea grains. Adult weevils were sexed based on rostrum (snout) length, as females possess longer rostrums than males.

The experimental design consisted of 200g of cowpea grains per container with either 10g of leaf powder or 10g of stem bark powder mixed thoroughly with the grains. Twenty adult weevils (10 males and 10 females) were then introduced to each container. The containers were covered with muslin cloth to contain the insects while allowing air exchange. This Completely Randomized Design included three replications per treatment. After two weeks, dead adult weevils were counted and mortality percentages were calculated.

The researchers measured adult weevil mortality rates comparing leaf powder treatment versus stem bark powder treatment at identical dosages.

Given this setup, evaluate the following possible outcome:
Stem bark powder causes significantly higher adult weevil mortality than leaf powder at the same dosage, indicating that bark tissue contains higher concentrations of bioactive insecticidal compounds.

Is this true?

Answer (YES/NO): NO